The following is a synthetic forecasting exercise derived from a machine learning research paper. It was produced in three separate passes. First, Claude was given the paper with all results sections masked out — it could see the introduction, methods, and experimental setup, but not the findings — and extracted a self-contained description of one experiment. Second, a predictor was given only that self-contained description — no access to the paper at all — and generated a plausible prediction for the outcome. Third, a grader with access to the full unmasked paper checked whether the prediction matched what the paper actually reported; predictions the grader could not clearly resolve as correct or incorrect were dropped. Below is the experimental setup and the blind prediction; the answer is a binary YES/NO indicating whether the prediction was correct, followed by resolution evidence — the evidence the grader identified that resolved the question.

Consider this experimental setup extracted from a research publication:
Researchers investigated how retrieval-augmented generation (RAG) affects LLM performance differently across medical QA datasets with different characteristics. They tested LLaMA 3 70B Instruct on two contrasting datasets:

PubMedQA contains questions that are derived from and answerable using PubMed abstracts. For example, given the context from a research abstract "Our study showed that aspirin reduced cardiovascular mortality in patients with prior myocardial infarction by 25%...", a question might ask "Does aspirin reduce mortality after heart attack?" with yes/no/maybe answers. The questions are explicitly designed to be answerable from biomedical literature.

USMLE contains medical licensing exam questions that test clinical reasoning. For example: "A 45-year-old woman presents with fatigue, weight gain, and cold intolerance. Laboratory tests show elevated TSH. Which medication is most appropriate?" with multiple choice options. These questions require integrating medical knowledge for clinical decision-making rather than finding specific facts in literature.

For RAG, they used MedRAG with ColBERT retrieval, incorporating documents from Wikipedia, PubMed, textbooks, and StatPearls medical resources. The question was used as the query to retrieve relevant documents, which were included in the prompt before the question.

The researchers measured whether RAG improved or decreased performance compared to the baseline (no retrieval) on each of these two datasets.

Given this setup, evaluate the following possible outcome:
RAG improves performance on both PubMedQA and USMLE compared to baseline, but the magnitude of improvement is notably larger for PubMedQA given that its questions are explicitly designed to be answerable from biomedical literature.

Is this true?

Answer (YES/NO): NO